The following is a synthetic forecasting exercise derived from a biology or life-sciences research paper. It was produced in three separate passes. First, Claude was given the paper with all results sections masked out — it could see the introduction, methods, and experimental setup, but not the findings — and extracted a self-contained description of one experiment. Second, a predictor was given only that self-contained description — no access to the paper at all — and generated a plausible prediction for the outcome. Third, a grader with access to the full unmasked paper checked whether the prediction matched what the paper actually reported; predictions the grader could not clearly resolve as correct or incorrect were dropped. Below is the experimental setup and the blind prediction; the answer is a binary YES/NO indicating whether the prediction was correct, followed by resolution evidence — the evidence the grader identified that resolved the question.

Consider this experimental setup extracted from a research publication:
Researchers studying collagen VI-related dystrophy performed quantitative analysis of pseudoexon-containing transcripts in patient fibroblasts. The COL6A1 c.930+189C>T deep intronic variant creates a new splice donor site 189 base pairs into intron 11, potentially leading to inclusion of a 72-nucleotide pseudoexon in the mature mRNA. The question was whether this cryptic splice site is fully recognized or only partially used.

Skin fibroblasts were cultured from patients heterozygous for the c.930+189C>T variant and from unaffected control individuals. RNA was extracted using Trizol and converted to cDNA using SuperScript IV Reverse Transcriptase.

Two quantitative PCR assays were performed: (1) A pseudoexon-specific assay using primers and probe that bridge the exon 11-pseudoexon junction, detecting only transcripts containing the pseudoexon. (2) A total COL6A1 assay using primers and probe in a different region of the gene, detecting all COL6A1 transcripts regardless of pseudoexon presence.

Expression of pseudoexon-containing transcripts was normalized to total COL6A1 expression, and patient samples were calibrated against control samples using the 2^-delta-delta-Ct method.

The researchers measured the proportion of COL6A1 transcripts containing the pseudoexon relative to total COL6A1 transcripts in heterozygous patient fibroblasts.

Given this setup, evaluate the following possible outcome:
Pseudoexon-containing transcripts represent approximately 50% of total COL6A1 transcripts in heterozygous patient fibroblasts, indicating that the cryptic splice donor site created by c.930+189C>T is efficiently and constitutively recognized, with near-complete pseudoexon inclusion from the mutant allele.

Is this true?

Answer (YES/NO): NO